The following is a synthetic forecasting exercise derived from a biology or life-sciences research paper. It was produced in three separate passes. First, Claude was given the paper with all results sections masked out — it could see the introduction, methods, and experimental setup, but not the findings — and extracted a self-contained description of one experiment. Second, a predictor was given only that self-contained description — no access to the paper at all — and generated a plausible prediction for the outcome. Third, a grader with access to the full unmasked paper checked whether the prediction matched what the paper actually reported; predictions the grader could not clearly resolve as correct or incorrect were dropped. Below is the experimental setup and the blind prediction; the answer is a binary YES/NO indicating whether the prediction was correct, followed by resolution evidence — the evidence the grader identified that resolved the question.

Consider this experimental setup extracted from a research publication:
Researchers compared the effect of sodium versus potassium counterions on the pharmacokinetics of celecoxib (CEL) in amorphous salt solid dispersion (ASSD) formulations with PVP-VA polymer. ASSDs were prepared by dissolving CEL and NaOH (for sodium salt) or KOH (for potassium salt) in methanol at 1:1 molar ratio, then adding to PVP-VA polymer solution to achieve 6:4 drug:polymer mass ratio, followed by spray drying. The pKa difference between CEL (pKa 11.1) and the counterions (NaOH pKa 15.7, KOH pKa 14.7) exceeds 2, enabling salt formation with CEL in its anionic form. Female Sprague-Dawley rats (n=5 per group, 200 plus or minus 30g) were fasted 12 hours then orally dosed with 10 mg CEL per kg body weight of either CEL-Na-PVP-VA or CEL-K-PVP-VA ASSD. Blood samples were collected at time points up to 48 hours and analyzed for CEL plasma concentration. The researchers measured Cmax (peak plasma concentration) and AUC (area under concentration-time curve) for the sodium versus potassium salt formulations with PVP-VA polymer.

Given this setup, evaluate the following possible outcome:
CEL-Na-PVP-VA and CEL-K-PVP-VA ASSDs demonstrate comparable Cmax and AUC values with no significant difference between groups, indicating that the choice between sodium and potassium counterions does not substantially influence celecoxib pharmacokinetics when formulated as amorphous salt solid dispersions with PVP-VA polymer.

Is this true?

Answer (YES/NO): NO